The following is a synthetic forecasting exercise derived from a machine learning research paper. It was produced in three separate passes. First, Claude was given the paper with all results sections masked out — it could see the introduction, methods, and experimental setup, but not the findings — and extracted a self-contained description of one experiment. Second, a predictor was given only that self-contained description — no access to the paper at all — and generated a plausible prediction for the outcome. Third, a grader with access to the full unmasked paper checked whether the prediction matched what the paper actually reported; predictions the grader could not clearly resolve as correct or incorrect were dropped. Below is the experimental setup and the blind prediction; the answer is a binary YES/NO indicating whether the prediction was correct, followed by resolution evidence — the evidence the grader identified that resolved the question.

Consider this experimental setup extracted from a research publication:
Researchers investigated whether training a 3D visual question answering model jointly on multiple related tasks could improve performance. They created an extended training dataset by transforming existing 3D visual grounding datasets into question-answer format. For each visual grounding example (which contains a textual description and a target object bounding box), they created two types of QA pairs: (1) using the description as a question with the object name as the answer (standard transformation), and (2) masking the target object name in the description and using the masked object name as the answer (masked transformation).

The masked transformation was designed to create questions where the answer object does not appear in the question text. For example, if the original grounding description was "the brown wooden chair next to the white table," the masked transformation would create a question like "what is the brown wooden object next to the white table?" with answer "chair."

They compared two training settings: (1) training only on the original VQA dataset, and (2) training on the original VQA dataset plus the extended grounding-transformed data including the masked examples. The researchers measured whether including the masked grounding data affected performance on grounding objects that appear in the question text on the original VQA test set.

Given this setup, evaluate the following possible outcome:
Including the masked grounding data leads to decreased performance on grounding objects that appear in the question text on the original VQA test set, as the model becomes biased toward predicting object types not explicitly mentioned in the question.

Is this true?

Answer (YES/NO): NO